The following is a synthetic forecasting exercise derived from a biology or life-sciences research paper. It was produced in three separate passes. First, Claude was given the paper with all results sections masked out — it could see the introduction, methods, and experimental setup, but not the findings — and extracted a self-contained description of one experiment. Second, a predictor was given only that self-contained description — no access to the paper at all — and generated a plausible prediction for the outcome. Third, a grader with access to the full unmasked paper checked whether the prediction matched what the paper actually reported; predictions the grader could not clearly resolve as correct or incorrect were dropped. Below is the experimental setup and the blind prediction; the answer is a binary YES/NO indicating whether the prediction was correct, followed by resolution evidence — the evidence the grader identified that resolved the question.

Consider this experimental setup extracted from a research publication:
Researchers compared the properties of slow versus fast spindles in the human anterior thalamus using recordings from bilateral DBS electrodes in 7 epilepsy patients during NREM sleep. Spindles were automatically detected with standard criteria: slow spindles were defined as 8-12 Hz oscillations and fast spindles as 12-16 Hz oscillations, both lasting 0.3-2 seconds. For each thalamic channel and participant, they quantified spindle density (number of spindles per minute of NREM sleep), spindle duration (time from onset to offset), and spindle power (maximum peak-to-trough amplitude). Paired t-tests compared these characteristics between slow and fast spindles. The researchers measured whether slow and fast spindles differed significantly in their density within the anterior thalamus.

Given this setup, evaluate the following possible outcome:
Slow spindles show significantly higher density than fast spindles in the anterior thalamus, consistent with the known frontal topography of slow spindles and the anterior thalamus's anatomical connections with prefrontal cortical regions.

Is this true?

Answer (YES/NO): YES